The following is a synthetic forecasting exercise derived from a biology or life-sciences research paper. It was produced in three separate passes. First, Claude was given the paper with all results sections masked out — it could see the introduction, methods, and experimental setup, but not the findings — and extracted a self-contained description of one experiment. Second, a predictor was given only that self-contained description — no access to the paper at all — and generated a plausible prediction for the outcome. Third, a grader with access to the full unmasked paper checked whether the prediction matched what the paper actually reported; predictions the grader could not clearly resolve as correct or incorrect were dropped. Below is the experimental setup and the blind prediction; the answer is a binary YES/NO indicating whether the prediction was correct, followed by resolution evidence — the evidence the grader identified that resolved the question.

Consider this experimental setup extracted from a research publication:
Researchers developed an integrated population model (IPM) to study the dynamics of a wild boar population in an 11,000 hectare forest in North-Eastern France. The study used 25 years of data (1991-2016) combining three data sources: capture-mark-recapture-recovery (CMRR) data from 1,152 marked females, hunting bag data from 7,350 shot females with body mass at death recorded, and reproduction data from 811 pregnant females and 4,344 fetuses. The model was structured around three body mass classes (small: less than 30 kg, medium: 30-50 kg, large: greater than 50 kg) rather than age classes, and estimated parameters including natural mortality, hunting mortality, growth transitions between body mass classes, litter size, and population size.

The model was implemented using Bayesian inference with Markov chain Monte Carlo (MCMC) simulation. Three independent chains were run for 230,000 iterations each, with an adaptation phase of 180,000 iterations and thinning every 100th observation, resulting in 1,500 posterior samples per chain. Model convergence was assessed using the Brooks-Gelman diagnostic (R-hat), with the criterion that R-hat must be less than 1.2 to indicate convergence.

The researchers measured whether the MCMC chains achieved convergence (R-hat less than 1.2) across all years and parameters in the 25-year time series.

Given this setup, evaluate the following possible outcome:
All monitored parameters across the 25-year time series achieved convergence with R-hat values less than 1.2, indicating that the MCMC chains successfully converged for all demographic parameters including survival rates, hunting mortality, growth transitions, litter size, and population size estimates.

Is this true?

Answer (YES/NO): NO